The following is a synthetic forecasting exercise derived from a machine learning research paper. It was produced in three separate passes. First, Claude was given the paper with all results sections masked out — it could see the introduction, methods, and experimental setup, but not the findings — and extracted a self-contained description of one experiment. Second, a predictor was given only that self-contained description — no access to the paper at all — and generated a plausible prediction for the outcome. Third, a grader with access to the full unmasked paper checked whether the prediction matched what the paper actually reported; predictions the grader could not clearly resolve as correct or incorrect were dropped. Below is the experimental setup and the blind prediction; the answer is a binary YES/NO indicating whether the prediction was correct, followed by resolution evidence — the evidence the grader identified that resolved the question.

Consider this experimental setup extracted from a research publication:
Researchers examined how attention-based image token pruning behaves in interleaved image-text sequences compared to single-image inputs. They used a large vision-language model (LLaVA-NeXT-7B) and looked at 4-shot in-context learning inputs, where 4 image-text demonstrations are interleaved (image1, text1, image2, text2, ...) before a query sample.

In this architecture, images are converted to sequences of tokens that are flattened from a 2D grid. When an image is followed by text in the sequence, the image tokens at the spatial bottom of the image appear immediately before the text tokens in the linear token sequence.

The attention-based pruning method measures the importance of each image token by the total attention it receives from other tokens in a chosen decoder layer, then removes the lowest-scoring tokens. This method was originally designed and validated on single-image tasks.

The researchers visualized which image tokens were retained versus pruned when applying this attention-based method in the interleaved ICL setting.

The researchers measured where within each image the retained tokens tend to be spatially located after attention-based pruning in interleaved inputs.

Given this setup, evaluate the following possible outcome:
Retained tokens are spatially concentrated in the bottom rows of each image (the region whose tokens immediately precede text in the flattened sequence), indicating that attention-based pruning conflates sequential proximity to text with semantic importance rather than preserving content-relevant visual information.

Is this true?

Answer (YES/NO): YES